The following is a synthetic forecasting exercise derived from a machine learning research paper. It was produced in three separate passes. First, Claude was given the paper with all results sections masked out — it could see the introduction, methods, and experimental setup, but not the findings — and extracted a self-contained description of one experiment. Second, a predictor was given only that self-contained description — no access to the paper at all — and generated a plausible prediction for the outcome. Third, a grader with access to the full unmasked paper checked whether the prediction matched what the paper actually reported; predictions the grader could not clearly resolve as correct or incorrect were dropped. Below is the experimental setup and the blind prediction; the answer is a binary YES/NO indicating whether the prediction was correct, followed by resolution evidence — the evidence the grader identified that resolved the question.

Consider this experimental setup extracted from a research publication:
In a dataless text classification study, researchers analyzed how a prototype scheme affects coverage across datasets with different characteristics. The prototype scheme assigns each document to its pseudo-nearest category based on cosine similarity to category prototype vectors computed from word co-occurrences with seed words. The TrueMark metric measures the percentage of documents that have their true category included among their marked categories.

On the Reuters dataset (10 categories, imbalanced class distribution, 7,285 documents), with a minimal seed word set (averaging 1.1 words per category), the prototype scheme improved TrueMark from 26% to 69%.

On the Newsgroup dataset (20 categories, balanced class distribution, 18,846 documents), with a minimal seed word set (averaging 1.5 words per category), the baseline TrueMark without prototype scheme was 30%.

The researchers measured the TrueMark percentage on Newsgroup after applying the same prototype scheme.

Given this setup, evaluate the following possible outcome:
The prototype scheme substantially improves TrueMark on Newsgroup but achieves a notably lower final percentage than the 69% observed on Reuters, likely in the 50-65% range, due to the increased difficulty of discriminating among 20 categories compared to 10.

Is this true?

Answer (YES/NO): NO